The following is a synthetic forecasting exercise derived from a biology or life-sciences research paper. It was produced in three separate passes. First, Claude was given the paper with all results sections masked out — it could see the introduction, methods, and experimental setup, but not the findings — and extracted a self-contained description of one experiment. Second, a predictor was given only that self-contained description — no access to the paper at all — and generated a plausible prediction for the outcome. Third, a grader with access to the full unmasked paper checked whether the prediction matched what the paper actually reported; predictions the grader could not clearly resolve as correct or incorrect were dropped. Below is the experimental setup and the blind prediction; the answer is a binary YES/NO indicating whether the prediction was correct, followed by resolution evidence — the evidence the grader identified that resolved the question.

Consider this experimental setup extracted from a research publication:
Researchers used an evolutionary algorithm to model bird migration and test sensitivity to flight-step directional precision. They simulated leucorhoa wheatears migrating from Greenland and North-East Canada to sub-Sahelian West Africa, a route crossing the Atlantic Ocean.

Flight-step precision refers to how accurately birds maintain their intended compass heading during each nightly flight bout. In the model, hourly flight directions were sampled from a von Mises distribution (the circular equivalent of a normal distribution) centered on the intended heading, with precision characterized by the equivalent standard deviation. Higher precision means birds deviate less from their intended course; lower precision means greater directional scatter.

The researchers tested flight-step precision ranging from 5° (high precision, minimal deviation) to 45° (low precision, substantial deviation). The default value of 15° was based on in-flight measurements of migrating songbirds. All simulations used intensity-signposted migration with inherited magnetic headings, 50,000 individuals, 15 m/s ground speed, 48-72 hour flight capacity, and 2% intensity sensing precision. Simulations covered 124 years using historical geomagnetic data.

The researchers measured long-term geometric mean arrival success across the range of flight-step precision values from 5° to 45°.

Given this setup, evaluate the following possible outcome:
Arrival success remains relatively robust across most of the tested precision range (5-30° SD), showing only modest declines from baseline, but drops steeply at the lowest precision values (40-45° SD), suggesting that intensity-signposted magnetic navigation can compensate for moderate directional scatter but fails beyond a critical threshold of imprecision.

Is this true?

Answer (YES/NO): NO